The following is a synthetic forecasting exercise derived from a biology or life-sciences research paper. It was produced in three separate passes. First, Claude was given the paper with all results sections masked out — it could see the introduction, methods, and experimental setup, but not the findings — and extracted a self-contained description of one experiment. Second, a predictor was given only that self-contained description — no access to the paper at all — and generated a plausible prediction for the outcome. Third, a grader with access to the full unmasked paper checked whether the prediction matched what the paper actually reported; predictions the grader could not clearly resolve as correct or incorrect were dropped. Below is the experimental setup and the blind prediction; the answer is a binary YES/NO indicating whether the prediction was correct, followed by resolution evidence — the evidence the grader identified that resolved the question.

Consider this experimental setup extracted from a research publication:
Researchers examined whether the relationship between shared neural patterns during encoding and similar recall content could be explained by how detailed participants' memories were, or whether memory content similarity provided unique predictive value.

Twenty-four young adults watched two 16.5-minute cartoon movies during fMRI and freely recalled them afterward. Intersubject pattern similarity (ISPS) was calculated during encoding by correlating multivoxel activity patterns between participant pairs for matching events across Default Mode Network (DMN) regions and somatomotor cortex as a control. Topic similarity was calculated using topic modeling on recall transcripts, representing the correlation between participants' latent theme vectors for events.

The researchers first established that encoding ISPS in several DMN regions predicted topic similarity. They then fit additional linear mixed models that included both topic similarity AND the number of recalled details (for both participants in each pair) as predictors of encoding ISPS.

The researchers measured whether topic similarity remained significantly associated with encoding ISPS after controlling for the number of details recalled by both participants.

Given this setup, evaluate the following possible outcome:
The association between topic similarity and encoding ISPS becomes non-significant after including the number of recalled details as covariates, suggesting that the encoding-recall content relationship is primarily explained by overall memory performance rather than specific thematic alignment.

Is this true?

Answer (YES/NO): NO